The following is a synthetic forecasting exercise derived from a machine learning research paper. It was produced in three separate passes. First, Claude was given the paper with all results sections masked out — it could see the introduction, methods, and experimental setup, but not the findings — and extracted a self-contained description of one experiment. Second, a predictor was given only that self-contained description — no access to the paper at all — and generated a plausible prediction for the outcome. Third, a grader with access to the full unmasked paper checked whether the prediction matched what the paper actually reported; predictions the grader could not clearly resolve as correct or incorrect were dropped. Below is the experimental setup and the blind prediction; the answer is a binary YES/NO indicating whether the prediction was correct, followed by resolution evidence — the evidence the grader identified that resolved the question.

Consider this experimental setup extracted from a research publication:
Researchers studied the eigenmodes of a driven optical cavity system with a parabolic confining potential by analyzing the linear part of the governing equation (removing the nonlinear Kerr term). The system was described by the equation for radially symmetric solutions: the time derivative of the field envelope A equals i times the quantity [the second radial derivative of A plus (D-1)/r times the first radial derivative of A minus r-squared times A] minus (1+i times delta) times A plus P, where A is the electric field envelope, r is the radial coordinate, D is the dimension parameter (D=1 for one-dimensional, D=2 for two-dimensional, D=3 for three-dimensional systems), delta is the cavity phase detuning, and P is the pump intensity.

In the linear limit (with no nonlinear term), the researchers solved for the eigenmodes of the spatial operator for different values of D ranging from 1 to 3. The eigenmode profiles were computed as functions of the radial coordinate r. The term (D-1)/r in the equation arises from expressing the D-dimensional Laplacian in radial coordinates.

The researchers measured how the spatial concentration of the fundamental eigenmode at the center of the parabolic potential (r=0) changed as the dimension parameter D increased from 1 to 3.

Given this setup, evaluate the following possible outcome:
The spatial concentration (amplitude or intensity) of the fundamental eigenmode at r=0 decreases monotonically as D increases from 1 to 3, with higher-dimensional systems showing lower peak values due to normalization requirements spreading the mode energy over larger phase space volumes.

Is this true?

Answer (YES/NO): NO